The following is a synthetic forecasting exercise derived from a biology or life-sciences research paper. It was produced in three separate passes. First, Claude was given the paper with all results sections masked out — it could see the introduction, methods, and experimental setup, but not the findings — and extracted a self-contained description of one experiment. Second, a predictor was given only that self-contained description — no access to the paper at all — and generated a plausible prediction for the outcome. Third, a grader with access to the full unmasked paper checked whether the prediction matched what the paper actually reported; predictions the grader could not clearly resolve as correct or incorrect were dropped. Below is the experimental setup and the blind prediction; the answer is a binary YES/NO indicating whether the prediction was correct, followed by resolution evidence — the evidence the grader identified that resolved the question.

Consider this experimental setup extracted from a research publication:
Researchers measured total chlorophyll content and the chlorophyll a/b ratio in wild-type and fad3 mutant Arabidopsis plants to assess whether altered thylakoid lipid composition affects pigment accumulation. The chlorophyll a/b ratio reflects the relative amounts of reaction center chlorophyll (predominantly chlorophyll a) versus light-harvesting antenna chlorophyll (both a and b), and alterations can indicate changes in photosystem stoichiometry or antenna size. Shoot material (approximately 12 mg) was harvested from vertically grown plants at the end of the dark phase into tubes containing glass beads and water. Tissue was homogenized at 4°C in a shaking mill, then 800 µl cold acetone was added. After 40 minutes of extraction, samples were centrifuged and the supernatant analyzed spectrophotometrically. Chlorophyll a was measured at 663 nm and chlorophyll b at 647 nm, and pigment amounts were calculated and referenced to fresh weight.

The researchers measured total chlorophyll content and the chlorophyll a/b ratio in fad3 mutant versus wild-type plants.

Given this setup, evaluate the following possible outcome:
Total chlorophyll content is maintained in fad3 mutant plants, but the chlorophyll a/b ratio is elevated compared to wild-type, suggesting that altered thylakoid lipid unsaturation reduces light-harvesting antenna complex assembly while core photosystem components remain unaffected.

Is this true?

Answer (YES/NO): NO